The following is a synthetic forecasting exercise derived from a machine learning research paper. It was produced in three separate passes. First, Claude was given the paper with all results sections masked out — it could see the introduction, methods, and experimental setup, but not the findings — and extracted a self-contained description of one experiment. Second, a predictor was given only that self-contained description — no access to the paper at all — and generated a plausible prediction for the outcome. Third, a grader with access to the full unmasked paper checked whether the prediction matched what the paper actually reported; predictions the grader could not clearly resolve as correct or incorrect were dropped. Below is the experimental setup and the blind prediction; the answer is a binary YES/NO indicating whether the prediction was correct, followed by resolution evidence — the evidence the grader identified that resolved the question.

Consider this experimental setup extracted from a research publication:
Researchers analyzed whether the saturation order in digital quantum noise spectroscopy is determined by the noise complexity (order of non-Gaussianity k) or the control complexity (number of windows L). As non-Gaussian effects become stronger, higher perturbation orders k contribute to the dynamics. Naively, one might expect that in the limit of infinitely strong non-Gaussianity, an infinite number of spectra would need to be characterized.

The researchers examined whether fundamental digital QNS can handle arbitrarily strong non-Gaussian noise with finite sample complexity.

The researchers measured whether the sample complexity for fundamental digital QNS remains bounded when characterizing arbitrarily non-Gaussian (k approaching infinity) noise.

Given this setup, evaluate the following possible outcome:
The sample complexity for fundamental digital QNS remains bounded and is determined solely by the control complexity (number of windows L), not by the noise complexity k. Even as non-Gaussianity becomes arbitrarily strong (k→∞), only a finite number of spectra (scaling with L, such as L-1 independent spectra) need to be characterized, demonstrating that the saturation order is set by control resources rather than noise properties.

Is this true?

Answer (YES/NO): NO